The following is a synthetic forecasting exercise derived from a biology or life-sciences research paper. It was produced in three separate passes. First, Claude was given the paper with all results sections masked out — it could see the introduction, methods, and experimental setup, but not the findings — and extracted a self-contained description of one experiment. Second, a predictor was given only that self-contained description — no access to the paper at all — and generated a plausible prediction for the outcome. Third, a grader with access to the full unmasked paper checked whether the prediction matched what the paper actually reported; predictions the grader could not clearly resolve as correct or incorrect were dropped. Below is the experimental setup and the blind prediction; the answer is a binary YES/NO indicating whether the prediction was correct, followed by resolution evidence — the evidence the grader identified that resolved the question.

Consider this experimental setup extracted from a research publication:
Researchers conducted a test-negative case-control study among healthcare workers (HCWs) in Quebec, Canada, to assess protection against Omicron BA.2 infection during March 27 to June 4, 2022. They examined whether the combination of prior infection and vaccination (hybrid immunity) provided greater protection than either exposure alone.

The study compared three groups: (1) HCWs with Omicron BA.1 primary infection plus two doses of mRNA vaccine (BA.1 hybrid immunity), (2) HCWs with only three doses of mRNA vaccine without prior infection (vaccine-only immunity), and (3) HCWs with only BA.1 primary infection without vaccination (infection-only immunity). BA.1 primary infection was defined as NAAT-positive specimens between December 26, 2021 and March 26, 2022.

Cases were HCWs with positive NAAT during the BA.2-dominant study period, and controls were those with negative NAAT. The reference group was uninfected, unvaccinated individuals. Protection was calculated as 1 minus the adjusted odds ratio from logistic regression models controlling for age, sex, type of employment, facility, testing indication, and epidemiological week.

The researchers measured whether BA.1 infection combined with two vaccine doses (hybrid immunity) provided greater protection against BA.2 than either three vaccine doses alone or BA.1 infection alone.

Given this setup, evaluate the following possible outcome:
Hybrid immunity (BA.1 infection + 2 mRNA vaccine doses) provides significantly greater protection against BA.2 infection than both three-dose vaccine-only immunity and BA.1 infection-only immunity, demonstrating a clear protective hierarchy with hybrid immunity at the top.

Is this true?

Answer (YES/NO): YES